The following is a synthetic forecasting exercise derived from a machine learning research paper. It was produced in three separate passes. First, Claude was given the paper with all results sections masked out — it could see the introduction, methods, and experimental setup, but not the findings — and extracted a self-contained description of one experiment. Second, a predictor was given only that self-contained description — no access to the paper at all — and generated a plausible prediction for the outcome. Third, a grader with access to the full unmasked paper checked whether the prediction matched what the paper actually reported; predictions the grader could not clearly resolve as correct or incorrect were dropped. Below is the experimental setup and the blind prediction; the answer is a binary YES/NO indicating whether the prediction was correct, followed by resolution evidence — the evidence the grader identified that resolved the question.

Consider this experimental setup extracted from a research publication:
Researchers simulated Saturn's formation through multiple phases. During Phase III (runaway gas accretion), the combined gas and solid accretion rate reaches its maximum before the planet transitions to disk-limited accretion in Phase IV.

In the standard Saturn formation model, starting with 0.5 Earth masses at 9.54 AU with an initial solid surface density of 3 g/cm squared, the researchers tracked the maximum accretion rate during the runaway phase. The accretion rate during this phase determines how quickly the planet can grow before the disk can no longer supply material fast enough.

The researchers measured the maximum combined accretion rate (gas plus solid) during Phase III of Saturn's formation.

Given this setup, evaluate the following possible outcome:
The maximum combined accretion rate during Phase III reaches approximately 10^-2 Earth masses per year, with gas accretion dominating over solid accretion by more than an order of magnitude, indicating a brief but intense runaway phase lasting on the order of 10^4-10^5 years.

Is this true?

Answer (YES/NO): NO